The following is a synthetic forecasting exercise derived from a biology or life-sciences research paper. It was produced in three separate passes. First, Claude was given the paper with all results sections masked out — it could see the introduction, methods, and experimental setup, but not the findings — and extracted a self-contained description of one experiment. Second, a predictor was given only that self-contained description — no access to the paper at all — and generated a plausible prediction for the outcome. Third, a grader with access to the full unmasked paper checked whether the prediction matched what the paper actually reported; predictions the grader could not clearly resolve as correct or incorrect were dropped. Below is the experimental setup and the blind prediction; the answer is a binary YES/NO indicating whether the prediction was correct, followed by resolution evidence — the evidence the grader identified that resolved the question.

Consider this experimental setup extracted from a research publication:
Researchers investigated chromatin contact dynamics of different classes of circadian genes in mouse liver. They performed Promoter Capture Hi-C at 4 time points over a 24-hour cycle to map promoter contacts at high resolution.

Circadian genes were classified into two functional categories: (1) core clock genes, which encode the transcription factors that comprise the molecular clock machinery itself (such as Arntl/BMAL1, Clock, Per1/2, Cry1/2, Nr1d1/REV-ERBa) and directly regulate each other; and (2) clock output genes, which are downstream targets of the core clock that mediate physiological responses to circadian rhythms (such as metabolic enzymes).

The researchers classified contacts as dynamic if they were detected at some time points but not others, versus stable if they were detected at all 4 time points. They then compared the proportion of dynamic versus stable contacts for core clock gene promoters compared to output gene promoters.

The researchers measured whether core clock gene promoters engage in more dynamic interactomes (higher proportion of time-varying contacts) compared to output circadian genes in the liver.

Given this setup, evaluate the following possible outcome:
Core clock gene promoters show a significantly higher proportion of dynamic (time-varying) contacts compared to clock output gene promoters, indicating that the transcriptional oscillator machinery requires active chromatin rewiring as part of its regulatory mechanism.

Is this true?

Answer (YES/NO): YES